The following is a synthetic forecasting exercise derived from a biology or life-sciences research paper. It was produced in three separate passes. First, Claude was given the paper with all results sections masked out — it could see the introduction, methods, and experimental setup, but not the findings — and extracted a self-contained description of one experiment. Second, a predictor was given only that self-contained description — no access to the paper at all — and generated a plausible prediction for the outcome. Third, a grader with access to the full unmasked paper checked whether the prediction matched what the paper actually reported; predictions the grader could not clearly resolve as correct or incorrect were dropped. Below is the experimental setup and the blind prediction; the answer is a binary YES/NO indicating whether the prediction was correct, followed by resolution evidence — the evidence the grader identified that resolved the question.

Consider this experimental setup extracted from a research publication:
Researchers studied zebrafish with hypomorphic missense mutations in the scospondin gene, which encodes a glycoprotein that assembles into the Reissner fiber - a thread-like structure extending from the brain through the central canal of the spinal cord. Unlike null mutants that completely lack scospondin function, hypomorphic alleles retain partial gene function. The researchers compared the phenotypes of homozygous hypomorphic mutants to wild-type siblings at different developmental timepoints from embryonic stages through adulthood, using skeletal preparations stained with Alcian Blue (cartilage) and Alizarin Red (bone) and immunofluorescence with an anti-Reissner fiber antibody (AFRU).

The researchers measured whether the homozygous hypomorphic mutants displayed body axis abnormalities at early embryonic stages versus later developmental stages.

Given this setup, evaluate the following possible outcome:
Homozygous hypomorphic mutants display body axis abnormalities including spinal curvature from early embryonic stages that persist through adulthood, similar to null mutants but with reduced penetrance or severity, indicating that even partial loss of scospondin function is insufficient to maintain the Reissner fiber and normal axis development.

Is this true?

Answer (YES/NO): NO